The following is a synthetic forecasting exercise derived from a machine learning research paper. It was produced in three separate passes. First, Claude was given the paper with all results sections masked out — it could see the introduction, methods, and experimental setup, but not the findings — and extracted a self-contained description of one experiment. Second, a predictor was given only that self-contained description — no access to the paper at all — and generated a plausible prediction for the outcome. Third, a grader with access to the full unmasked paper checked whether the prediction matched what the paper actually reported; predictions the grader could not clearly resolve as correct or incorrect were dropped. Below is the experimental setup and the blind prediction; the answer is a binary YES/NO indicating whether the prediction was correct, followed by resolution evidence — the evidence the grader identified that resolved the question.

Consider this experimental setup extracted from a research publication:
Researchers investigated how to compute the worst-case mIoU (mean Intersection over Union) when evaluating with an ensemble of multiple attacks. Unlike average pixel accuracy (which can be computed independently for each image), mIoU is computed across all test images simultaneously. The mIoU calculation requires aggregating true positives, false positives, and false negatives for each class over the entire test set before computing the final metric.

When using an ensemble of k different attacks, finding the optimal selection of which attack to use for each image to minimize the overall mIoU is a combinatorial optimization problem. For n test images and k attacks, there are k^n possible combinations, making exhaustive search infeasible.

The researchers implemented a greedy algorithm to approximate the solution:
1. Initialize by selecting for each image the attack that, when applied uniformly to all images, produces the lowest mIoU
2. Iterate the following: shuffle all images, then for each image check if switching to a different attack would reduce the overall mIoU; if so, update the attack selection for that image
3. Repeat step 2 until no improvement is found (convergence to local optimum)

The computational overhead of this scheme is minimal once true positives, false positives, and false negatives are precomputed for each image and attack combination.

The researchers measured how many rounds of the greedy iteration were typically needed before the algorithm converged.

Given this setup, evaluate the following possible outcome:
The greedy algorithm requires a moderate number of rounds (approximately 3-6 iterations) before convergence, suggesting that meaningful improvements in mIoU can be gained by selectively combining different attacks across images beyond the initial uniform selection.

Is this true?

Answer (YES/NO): NO